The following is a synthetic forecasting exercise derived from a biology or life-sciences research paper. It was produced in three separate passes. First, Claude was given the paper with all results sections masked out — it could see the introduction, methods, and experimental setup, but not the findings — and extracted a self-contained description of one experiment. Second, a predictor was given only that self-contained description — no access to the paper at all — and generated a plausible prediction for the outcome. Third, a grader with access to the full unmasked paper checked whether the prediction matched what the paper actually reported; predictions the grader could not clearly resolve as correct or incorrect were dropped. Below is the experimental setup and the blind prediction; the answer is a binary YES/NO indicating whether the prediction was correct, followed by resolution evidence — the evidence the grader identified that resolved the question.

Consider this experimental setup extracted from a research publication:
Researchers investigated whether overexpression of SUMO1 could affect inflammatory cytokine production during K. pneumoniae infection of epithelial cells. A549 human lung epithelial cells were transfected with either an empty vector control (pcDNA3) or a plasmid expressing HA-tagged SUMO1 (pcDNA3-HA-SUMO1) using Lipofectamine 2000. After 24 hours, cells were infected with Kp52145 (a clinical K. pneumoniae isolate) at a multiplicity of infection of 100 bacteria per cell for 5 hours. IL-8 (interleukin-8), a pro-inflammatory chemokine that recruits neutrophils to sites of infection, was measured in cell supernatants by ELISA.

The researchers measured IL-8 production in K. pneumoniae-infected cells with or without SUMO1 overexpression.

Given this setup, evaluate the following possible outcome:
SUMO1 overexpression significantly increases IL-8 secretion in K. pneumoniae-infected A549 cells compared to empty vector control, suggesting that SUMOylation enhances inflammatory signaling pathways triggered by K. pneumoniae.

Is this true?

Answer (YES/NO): YES